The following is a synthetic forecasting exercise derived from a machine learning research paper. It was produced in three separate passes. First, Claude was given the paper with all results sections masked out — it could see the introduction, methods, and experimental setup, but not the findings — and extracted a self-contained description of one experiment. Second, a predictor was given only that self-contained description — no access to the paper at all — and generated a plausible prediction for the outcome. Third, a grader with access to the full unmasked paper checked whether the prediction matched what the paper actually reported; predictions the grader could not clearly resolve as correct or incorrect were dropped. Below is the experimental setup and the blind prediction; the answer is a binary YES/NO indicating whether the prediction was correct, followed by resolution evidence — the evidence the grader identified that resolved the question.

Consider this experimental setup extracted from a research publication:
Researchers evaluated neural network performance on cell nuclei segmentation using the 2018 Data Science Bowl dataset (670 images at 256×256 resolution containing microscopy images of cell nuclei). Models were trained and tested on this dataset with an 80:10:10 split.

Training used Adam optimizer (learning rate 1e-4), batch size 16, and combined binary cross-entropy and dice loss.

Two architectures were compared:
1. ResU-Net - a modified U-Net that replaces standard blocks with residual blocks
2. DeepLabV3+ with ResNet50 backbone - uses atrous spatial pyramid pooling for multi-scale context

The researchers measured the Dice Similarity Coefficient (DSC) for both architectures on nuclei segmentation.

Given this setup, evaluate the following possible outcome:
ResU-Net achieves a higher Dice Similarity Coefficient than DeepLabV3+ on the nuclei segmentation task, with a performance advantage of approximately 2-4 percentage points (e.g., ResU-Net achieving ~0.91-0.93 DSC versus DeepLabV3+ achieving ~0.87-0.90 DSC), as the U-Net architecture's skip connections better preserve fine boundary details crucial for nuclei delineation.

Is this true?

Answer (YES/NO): NO